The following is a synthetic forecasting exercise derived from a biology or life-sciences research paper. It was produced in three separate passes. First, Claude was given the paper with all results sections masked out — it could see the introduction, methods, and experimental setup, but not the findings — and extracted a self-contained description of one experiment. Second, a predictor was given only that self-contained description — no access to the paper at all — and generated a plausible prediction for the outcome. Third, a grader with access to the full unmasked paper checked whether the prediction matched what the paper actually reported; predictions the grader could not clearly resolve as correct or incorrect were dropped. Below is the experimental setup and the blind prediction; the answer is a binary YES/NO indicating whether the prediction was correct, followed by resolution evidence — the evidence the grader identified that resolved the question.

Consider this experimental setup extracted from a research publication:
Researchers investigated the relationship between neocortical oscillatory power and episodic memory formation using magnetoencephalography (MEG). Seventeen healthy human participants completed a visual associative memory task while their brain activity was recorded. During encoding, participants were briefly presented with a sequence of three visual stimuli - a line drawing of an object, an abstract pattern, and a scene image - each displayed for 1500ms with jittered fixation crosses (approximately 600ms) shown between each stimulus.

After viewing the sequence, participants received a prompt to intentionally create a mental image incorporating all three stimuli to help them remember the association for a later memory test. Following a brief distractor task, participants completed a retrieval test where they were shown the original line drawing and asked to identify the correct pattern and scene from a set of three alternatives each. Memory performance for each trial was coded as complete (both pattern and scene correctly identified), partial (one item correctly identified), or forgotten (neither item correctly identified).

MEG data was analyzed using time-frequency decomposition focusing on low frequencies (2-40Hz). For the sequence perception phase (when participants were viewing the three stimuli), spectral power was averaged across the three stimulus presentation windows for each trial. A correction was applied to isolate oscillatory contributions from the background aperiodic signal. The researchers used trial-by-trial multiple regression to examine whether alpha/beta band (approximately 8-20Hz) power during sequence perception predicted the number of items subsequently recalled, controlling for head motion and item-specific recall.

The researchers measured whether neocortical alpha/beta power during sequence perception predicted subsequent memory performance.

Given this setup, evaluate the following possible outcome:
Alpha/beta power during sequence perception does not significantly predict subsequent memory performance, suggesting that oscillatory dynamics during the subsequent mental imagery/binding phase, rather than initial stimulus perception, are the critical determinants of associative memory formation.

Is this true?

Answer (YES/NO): NO